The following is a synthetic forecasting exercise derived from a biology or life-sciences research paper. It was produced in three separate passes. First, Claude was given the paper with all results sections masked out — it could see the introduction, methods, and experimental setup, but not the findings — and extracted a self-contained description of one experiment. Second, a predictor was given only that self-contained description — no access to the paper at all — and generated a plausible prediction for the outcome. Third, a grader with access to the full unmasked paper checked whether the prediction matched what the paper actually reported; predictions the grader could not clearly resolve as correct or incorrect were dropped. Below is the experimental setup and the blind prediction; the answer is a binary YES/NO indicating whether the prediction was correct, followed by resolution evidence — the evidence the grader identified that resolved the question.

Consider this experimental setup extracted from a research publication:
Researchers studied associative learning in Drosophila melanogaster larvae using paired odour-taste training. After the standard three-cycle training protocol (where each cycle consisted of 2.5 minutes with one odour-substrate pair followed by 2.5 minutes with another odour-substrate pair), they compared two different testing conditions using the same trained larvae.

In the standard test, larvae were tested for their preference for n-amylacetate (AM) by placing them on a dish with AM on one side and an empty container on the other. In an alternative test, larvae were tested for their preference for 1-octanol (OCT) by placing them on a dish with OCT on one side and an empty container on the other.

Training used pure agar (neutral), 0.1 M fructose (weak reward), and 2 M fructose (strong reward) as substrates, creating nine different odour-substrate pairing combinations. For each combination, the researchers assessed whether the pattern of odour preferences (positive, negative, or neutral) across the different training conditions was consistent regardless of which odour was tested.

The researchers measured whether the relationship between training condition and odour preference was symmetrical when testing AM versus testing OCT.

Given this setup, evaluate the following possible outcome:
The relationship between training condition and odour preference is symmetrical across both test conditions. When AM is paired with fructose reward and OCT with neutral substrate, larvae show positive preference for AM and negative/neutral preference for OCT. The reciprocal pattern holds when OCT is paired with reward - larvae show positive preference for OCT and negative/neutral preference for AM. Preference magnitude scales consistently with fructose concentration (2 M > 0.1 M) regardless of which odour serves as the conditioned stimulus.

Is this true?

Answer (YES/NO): YES